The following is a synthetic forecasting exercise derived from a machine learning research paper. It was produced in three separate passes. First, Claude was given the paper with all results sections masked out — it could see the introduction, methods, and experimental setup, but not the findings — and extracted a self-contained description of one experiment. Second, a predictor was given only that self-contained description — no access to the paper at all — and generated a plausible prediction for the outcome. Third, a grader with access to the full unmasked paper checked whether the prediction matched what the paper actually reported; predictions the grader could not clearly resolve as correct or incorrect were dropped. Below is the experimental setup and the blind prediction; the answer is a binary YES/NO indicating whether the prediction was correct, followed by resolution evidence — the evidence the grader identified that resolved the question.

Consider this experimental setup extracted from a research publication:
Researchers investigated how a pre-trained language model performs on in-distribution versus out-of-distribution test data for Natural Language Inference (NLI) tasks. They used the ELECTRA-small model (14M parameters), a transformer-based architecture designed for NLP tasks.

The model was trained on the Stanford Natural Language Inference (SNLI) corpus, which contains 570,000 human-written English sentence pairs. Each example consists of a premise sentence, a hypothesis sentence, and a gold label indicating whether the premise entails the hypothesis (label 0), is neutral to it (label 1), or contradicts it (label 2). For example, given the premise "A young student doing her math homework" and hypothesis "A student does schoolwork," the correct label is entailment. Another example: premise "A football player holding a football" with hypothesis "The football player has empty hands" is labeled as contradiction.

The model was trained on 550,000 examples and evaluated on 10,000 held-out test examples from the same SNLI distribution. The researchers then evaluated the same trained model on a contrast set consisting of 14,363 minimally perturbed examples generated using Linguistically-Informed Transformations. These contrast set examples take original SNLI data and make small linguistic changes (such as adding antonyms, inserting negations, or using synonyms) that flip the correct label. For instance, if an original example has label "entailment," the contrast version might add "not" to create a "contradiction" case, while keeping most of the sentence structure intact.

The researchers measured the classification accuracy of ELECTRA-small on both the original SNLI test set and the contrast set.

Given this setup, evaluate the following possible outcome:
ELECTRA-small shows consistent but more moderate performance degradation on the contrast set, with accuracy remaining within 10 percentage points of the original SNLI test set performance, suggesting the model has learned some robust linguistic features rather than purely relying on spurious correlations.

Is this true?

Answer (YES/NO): NO